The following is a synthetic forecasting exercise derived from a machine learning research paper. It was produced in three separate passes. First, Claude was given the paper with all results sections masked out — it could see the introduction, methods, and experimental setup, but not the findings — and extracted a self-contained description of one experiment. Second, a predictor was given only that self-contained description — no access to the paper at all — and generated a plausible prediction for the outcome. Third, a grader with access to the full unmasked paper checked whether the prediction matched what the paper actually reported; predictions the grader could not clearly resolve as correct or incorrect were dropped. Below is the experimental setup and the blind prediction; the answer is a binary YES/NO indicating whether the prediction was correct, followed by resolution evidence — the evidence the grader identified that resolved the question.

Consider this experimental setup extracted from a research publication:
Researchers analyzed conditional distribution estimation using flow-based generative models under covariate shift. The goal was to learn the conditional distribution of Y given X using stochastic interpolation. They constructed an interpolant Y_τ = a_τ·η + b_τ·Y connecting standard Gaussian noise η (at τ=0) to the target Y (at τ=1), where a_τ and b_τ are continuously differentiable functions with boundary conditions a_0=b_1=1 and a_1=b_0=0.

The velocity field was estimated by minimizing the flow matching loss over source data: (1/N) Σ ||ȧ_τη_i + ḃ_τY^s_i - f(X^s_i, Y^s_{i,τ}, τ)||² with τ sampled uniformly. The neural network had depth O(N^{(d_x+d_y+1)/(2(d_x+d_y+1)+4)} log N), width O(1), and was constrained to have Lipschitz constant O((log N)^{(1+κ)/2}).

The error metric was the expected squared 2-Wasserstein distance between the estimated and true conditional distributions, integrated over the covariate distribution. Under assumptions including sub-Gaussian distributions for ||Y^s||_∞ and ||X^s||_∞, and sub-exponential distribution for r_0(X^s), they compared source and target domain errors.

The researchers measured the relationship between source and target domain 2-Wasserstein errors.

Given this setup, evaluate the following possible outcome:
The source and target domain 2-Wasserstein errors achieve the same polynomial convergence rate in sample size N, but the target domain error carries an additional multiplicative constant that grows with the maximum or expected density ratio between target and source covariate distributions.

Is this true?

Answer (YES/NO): NO